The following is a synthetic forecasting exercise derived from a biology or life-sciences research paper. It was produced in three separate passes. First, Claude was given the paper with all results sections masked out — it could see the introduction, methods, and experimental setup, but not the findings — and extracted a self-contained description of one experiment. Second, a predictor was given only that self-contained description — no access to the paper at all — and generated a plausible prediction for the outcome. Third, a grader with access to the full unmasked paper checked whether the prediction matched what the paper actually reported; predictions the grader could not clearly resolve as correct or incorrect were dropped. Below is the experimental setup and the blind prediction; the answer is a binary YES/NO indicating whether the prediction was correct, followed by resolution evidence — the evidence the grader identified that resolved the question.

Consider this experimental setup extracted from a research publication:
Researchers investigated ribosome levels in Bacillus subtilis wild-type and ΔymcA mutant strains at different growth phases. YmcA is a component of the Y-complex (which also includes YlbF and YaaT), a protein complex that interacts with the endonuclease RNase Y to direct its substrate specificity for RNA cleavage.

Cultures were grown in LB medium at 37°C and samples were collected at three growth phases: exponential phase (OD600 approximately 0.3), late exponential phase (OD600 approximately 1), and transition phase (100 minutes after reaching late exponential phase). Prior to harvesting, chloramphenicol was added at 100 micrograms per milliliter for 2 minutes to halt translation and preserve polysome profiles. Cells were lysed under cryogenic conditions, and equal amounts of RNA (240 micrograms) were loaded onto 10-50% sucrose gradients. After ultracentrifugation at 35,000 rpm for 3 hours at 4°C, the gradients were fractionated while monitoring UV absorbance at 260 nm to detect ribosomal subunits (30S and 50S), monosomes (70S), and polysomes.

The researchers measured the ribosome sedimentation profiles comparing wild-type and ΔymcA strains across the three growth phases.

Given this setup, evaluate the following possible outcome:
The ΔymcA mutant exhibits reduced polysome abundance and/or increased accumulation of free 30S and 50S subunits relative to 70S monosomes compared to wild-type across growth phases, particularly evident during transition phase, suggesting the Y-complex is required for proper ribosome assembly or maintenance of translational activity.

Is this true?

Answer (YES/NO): NO